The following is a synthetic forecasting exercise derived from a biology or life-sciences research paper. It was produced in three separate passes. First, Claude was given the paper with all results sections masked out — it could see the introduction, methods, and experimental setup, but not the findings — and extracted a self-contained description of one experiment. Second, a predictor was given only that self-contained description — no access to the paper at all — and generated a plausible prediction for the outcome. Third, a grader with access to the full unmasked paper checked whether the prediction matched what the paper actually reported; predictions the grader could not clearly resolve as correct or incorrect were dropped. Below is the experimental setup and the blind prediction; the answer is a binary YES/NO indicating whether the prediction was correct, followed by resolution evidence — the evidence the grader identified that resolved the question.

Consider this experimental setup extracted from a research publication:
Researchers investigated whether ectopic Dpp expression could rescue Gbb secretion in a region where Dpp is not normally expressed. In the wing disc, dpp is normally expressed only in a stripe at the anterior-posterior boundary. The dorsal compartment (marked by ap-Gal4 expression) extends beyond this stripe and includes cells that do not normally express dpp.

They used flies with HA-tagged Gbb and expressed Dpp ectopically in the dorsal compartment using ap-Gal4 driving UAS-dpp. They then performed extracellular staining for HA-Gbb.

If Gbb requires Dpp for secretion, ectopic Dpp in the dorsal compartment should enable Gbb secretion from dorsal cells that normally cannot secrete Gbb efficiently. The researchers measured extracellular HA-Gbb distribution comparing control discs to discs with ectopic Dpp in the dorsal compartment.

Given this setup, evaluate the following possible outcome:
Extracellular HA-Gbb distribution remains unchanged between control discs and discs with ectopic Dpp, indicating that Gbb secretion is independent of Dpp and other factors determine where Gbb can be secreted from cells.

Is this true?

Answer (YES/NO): NO